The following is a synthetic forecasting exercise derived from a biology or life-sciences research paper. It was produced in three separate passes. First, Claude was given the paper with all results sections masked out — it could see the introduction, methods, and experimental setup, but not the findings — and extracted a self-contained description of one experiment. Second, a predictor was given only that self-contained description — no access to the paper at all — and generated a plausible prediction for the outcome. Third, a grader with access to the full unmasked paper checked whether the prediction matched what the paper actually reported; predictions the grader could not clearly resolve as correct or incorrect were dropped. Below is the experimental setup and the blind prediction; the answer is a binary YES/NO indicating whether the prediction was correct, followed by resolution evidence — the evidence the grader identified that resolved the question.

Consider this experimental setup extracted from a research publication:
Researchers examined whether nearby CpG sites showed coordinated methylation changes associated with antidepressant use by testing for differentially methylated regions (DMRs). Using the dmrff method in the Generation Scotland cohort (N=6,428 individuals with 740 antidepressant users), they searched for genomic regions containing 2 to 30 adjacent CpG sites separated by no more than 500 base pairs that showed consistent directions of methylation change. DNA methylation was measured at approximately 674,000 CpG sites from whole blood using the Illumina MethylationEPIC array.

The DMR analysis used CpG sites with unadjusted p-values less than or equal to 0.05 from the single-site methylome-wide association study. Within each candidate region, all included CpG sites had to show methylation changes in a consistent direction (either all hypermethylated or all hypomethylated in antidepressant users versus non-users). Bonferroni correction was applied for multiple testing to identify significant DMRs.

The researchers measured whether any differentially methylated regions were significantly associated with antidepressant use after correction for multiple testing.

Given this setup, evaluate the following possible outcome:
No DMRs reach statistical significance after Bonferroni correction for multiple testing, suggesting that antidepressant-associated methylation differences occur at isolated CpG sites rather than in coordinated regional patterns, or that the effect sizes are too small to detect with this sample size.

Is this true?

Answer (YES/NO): NO